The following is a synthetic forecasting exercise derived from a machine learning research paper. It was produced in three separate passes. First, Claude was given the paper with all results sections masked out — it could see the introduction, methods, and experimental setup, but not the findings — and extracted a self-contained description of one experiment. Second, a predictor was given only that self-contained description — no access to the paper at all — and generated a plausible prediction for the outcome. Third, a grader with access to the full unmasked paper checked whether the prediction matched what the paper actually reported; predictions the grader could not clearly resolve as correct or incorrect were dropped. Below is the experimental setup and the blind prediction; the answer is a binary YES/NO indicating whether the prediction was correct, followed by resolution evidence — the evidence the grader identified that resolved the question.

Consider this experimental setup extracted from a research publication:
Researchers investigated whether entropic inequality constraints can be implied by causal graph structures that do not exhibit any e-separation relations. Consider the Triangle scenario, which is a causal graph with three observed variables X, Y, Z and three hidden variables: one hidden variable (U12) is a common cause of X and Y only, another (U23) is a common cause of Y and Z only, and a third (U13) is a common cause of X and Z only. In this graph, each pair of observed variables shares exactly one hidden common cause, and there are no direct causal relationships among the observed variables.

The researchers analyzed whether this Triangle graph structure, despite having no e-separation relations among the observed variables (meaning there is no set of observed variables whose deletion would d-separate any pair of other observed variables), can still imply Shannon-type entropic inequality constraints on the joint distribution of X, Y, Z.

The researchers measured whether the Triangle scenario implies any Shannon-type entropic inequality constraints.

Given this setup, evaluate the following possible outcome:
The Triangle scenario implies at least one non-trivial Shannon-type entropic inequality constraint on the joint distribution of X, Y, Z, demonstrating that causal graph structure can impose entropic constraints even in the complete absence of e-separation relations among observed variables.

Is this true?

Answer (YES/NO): YES